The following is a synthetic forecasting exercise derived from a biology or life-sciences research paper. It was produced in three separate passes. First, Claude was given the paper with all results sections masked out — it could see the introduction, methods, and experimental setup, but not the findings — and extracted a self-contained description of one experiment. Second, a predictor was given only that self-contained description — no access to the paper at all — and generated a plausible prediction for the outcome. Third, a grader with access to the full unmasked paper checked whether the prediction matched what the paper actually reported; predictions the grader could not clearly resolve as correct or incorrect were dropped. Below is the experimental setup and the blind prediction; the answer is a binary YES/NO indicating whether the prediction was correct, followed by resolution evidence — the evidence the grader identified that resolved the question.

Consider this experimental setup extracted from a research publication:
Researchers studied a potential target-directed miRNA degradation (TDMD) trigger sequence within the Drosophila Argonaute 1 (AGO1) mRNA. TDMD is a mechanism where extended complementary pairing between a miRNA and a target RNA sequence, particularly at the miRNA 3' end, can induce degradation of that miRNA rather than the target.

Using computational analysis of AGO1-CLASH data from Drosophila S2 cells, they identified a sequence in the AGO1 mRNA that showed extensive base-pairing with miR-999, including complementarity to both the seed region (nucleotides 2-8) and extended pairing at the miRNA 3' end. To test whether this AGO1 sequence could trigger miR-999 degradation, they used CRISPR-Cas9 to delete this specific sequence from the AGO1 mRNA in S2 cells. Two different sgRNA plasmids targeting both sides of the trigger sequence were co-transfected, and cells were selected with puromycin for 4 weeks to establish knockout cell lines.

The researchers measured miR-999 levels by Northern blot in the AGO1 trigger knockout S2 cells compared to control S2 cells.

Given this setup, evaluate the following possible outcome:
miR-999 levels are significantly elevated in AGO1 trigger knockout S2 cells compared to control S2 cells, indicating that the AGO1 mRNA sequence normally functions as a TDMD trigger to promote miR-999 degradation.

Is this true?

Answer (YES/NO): YES